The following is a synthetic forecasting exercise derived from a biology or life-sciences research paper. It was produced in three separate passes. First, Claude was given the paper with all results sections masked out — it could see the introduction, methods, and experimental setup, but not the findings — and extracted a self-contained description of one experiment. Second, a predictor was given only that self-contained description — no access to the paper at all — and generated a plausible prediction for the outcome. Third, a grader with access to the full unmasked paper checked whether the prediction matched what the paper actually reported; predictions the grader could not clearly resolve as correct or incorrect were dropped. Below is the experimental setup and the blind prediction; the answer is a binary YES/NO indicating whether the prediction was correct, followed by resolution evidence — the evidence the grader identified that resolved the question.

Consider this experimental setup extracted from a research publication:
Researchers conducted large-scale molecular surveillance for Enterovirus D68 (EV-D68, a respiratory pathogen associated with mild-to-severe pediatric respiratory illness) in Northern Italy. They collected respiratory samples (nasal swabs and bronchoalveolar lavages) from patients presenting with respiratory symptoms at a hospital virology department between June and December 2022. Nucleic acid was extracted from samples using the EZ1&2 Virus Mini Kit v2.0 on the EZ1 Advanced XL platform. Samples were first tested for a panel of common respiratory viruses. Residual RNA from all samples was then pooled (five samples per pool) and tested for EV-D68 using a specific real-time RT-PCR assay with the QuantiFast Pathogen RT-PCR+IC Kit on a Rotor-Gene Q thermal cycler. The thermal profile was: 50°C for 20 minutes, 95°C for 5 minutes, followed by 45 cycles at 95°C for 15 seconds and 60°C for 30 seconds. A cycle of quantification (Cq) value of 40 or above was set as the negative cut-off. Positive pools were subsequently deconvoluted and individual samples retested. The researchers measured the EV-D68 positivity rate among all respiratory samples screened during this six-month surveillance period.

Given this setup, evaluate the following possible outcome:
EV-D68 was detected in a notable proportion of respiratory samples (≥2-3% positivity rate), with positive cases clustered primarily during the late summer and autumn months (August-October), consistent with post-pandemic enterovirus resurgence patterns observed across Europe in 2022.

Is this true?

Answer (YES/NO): NO